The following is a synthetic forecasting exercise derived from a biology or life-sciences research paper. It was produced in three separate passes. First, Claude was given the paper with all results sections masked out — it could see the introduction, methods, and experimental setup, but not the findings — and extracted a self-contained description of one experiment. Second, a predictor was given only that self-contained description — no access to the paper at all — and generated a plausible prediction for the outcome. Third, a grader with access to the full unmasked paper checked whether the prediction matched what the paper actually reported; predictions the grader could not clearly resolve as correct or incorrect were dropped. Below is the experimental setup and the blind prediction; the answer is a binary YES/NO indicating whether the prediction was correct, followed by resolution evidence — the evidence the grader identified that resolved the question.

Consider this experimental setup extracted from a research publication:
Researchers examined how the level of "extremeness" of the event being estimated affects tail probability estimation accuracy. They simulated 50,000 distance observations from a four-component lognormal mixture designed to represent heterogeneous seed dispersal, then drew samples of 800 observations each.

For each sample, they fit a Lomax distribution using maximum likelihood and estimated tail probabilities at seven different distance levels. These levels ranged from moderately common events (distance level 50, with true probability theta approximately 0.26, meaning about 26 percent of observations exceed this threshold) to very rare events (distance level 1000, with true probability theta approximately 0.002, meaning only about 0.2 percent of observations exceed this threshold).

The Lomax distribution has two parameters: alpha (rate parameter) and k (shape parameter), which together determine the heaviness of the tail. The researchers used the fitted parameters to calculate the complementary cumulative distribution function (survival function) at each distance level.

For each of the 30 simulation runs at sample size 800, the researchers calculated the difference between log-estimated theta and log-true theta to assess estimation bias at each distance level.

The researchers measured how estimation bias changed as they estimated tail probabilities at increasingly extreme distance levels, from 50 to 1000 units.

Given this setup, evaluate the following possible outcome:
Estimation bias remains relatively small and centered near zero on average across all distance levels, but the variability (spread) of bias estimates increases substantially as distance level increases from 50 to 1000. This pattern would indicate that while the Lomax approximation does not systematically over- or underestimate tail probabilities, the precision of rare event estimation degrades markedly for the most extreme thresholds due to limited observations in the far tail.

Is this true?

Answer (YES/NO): NO